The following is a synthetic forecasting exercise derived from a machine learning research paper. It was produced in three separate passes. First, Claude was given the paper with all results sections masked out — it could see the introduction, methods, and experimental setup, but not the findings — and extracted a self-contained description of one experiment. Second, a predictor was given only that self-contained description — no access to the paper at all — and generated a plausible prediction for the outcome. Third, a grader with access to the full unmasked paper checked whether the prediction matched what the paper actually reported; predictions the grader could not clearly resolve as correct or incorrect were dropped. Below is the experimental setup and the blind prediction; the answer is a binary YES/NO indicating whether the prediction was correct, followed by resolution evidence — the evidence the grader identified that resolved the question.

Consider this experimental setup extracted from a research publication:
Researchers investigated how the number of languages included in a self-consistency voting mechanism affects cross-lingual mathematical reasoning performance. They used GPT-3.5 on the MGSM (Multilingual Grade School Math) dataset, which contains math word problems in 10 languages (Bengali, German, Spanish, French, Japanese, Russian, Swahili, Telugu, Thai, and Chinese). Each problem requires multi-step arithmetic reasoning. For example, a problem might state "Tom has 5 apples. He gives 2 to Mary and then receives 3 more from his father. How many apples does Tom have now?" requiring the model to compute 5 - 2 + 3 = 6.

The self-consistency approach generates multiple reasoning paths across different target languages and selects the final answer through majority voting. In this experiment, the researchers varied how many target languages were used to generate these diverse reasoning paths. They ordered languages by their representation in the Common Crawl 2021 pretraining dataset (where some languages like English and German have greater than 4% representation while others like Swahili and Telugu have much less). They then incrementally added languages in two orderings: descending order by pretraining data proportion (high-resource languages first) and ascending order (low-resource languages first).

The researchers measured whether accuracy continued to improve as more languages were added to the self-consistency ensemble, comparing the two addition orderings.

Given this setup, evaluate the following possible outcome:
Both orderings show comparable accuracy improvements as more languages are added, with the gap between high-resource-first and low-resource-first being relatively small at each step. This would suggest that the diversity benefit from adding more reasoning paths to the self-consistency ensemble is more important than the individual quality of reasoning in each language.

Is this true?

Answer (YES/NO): NO